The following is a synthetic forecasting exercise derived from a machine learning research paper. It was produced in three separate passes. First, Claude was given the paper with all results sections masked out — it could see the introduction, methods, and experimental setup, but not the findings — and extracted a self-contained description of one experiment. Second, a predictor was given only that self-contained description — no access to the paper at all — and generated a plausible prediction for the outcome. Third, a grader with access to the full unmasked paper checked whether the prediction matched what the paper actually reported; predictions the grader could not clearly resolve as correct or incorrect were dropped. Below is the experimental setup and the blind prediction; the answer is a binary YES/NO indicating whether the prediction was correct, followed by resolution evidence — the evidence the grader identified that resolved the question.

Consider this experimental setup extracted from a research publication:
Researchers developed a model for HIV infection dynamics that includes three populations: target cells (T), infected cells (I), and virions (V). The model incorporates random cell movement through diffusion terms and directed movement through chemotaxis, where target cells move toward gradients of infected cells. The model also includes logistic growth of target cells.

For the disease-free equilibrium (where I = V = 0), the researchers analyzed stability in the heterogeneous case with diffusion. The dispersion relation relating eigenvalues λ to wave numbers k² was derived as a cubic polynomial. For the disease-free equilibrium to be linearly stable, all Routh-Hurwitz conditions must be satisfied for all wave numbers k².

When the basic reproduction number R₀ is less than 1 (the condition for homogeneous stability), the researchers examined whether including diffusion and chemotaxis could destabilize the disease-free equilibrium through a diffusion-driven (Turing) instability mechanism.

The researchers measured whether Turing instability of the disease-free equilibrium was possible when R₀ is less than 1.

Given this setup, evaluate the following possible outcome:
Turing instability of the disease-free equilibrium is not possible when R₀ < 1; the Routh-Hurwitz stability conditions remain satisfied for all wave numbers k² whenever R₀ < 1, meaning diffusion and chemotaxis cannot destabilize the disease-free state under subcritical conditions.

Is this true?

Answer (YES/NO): YES